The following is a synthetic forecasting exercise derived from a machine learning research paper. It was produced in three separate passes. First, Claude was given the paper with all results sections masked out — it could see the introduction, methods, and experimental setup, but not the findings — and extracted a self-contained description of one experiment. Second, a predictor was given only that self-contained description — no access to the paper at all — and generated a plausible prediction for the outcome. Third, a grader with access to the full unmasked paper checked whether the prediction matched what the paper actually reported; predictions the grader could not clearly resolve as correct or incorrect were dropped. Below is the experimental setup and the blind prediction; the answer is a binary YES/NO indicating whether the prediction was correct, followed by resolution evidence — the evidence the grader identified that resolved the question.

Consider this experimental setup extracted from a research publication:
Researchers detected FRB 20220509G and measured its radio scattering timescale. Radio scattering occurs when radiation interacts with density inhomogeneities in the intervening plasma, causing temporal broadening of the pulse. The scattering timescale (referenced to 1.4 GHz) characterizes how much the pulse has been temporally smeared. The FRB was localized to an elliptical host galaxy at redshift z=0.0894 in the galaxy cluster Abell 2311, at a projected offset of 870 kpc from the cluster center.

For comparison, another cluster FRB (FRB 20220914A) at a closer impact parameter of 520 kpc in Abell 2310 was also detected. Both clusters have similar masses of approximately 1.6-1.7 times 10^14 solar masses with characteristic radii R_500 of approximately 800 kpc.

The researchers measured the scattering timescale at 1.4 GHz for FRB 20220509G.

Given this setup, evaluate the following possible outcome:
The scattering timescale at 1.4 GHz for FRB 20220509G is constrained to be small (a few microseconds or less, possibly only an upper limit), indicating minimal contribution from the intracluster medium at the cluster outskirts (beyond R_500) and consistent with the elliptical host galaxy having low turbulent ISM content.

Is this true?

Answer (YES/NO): NO